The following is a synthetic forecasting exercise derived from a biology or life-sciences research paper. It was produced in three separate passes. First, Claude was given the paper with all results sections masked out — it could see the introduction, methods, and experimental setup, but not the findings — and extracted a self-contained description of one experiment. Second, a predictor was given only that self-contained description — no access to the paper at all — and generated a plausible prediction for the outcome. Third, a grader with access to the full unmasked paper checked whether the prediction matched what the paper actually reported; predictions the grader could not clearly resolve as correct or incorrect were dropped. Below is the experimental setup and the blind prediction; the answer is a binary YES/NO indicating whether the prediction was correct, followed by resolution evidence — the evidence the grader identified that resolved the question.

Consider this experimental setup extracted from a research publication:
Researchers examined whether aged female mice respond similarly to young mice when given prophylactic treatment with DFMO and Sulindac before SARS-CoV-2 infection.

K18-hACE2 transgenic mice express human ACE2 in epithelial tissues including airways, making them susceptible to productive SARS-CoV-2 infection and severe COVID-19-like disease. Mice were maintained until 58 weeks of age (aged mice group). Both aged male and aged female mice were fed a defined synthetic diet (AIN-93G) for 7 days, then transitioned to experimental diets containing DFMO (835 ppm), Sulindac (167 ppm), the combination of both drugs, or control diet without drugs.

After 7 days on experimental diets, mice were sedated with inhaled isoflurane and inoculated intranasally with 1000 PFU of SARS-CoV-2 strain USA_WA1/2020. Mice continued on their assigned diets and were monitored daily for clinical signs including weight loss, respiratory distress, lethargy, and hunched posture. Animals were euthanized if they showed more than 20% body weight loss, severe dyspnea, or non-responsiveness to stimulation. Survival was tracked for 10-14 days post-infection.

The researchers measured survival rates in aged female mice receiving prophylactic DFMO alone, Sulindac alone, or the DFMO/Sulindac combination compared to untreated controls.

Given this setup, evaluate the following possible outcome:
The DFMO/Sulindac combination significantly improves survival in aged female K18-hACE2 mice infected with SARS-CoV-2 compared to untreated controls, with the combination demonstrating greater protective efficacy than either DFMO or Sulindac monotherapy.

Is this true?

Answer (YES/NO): NO